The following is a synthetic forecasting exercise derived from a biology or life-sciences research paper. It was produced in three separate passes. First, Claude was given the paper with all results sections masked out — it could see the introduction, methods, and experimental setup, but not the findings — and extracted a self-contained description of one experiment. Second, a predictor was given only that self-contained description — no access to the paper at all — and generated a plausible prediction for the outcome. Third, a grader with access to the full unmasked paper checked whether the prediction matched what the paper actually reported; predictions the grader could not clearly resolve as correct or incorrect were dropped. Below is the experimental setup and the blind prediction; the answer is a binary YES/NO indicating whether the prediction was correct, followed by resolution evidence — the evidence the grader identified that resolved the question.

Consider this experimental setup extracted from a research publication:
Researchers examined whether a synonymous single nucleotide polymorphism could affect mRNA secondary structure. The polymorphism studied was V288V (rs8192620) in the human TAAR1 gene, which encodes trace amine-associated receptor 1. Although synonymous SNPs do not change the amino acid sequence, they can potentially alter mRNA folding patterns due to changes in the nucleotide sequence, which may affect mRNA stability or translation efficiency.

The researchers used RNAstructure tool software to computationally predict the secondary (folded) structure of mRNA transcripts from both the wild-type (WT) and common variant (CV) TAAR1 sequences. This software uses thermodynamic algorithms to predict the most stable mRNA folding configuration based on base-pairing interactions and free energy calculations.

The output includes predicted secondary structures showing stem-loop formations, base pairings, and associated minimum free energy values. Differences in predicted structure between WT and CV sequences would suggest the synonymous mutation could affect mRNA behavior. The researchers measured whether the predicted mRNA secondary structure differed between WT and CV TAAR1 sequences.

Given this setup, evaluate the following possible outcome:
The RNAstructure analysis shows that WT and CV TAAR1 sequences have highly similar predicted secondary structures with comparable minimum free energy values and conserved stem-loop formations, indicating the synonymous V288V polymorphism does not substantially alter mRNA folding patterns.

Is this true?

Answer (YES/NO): NO